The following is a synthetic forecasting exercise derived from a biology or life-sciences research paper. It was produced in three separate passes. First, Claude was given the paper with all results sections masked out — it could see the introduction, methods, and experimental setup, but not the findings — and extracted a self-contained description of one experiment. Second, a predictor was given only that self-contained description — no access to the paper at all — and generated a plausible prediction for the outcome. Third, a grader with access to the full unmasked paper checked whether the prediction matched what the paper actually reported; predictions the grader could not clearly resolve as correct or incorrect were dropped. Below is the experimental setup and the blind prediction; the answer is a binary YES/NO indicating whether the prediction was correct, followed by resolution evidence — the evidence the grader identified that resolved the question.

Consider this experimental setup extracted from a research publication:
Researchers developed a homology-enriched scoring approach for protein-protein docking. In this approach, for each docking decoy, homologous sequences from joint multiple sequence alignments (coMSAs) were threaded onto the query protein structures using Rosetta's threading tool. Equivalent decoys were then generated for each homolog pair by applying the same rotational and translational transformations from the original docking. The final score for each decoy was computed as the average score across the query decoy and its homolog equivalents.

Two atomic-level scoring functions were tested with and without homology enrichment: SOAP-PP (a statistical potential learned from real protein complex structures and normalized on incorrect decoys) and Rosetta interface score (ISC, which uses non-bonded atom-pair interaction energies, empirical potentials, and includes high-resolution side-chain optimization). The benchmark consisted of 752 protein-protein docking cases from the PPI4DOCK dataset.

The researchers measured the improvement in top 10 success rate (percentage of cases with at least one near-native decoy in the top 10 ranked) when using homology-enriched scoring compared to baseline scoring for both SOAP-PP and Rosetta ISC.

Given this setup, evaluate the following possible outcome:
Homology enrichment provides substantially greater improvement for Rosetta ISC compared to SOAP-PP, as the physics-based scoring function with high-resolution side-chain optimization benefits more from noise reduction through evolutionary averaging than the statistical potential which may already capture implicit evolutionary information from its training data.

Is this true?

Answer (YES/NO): YES